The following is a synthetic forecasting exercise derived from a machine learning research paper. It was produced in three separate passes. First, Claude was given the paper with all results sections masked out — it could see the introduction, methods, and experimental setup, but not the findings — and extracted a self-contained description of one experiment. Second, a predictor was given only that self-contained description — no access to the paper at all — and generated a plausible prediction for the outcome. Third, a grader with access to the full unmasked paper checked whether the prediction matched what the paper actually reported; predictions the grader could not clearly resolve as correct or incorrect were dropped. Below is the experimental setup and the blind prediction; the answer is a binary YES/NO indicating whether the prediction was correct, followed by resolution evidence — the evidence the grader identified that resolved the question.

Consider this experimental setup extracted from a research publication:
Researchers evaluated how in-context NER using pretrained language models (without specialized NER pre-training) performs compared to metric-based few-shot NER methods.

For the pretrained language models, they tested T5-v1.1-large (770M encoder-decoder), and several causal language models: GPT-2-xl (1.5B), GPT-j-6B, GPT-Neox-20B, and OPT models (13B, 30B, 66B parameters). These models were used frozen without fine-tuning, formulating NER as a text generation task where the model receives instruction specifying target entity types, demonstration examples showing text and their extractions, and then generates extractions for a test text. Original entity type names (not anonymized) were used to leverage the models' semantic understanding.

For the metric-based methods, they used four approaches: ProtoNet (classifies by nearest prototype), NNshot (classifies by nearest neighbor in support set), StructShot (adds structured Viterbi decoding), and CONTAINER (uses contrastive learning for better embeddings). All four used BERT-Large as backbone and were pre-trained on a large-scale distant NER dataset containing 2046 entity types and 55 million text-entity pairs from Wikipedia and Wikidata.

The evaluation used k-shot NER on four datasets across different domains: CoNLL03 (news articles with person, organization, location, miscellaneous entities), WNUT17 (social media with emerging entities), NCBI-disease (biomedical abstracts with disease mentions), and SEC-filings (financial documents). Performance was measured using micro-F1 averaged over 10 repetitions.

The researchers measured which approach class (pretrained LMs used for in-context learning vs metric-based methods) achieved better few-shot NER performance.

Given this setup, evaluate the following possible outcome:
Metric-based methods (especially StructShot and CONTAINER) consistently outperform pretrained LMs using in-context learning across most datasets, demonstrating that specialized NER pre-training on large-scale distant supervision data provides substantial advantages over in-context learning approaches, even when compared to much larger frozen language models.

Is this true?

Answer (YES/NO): NO